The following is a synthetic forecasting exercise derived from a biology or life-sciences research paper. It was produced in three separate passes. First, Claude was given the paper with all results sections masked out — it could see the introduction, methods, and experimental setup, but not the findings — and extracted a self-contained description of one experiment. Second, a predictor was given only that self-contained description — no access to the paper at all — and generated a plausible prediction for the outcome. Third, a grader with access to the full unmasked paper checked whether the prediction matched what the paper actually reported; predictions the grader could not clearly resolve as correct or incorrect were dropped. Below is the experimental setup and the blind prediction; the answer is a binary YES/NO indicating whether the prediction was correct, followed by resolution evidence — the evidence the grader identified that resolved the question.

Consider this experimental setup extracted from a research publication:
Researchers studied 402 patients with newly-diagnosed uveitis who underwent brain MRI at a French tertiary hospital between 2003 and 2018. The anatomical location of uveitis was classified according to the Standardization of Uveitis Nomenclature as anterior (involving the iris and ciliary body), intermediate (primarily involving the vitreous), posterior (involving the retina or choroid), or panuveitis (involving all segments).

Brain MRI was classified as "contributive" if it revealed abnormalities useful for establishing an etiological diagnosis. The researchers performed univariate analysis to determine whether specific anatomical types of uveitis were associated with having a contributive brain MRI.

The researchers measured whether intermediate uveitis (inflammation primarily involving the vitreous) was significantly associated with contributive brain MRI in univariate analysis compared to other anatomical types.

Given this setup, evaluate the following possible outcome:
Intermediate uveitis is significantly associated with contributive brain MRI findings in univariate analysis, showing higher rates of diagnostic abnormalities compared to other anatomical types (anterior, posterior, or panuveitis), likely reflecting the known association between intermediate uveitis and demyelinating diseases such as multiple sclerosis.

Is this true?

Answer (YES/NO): YES